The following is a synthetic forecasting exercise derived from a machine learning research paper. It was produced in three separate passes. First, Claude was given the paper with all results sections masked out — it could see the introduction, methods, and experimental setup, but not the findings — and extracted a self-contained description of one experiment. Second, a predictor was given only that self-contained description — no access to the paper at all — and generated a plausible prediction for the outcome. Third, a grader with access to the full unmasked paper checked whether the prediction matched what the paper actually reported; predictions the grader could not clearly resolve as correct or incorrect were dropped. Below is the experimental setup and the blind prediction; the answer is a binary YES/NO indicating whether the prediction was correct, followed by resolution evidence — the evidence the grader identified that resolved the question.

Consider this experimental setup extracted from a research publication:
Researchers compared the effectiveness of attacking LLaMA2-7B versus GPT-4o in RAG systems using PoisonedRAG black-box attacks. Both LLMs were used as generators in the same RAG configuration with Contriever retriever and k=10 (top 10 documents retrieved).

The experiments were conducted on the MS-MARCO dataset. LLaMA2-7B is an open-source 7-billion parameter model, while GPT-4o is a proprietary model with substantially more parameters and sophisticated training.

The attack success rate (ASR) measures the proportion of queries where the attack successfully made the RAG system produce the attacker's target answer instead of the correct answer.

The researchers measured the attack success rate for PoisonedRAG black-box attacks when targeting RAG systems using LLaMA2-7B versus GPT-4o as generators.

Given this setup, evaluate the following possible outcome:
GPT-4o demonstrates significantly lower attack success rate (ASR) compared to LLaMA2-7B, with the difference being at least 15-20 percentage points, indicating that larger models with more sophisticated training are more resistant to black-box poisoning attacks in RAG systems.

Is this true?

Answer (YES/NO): NO